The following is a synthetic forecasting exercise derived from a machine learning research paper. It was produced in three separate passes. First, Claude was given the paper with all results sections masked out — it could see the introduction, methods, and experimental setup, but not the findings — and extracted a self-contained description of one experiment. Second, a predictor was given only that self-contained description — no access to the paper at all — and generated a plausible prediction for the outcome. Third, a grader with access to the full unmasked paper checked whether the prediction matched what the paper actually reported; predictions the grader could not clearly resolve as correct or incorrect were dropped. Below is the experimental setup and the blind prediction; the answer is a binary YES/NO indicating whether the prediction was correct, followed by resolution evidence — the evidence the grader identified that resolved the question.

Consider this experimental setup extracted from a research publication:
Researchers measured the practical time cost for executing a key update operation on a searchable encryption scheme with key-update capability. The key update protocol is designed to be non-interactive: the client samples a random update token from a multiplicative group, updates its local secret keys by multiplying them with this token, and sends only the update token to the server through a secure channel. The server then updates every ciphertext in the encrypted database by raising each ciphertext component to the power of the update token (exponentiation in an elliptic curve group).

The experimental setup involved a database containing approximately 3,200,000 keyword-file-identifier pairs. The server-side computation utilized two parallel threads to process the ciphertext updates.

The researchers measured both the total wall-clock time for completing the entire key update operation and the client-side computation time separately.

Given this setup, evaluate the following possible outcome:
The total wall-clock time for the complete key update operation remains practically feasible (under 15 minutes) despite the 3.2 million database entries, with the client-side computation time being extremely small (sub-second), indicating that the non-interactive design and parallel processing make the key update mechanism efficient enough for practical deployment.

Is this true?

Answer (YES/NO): NO